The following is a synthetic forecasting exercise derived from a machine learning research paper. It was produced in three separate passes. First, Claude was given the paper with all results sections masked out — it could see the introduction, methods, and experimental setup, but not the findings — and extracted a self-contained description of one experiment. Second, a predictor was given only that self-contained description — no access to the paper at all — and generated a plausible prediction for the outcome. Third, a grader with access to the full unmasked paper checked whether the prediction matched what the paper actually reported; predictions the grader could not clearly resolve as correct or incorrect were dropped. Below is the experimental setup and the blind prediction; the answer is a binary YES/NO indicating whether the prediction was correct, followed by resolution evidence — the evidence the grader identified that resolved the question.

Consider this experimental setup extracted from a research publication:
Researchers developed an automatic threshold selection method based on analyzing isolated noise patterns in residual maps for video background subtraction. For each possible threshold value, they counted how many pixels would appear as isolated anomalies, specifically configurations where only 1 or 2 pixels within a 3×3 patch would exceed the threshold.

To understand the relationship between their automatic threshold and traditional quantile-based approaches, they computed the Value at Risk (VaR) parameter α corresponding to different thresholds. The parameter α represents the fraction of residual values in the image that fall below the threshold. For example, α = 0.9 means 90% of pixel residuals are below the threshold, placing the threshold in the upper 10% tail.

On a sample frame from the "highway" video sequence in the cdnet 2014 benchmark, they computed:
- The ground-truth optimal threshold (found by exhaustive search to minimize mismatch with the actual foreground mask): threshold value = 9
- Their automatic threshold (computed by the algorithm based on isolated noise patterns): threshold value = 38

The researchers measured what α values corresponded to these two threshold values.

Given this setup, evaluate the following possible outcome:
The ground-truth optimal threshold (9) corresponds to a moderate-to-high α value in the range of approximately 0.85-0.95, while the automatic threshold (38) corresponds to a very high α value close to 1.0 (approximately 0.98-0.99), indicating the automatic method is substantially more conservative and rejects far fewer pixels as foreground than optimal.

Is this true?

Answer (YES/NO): NO